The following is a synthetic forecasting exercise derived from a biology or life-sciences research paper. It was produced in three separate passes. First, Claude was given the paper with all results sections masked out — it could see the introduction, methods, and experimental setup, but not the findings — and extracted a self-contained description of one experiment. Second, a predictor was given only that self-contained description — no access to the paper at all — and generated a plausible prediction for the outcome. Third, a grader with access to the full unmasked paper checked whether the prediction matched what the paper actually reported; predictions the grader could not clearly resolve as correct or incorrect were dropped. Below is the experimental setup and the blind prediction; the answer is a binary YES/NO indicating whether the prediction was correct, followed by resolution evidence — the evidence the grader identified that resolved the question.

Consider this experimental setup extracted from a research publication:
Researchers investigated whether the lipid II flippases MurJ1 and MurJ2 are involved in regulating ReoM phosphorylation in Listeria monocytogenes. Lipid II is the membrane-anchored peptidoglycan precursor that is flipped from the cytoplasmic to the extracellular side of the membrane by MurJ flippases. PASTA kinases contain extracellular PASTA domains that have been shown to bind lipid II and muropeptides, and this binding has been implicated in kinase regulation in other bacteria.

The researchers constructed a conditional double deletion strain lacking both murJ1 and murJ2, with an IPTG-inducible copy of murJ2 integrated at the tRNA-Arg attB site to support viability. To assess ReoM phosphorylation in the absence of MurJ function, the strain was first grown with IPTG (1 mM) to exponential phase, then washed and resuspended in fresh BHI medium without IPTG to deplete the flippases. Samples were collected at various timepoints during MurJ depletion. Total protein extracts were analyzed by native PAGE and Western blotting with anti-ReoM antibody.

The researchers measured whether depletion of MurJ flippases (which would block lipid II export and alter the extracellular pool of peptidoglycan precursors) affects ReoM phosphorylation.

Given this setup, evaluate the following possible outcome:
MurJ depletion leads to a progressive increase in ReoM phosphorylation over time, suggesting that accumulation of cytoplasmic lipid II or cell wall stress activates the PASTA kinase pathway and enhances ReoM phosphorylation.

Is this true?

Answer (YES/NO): NO